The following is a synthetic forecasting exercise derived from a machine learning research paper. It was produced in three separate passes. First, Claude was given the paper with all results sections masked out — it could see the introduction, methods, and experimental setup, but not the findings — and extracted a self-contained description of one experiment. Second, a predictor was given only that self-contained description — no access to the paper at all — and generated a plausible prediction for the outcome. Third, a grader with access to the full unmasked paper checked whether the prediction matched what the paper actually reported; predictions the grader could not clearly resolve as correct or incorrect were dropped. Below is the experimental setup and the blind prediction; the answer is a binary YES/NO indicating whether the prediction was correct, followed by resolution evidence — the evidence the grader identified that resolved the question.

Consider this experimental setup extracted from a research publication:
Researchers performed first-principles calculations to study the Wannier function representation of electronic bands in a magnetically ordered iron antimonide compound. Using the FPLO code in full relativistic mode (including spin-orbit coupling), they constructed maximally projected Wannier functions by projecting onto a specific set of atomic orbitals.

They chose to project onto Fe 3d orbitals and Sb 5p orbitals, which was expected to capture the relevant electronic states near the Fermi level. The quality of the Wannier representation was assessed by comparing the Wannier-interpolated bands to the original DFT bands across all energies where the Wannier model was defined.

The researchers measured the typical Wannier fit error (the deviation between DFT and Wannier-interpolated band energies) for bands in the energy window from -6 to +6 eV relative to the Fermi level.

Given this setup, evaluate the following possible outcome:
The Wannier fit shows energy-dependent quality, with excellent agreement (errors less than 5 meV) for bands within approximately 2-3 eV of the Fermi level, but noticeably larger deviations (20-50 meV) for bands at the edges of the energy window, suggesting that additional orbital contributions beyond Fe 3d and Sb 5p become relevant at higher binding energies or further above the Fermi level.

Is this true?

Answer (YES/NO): NO